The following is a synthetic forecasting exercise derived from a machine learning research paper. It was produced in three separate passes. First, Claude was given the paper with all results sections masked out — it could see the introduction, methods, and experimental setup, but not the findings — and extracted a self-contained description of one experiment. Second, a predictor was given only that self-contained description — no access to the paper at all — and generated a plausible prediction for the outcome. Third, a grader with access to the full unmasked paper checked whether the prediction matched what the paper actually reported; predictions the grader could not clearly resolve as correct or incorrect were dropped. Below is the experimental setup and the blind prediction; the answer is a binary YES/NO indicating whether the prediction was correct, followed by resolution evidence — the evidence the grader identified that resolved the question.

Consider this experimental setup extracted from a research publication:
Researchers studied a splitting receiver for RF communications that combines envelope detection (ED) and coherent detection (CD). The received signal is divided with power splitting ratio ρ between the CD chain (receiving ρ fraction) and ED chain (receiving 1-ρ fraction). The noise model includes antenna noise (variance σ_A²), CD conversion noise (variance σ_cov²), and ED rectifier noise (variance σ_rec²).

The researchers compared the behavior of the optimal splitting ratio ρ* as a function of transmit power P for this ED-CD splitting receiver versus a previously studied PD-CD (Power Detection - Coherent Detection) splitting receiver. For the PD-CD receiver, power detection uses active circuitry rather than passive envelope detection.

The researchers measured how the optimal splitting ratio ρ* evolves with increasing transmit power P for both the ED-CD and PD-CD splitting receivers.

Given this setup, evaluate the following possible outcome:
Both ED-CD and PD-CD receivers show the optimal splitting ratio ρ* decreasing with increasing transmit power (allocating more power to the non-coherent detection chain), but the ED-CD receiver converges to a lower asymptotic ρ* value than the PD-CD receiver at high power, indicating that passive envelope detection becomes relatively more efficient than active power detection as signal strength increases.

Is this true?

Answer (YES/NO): NO